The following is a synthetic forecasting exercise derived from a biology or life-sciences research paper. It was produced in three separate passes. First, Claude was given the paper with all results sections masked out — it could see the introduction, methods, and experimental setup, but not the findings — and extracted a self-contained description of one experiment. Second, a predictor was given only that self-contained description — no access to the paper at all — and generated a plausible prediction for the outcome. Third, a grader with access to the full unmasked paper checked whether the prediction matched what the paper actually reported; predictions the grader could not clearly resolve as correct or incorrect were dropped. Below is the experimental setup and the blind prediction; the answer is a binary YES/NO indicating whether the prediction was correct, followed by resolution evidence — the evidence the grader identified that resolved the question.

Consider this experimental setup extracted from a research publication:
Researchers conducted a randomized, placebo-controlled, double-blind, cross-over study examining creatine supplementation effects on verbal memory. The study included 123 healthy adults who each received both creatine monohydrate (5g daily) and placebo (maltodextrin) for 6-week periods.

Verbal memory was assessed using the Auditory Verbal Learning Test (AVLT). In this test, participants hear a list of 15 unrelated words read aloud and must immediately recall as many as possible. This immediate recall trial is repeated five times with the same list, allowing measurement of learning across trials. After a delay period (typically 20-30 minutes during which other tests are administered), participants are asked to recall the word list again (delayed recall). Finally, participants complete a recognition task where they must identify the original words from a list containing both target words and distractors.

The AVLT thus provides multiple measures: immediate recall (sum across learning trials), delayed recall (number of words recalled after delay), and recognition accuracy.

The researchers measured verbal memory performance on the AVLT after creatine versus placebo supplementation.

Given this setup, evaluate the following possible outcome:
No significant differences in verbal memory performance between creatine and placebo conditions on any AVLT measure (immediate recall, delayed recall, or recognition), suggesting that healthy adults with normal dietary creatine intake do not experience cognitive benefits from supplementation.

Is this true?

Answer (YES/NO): YES